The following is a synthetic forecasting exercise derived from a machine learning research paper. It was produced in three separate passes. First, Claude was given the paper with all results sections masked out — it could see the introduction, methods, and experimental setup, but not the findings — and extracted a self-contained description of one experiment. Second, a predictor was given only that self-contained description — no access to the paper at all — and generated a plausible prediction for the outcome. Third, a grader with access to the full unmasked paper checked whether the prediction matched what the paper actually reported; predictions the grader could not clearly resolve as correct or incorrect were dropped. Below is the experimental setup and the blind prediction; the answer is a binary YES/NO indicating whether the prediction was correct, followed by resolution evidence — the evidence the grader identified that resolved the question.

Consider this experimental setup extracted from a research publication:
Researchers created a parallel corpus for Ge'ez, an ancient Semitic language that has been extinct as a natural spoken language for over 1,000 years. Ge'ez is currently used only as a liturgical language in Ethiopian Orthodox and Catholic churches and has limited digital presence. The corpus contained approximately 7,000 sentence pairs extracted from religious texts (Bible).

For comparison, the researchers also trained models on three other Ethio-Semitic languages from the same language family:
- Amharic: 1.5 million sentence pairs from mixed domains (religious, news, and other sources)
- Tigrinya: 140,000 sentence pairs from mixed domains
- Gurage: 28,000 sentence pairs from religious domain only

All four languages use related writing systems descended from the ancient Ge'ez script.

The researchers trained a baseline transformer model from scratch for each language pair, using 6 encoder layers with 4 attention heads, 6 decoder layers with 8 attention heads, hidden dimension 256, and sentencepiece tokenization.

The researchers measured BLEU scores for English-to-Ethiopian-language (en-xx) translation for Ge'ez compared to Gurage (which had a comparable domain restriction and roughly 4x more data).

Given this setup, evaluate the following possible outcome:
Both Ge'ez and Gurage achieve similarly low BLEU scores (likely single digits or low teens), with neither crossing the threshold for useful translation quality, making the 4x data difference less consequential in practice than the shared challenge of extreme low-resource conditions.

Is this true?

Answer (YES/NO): YES